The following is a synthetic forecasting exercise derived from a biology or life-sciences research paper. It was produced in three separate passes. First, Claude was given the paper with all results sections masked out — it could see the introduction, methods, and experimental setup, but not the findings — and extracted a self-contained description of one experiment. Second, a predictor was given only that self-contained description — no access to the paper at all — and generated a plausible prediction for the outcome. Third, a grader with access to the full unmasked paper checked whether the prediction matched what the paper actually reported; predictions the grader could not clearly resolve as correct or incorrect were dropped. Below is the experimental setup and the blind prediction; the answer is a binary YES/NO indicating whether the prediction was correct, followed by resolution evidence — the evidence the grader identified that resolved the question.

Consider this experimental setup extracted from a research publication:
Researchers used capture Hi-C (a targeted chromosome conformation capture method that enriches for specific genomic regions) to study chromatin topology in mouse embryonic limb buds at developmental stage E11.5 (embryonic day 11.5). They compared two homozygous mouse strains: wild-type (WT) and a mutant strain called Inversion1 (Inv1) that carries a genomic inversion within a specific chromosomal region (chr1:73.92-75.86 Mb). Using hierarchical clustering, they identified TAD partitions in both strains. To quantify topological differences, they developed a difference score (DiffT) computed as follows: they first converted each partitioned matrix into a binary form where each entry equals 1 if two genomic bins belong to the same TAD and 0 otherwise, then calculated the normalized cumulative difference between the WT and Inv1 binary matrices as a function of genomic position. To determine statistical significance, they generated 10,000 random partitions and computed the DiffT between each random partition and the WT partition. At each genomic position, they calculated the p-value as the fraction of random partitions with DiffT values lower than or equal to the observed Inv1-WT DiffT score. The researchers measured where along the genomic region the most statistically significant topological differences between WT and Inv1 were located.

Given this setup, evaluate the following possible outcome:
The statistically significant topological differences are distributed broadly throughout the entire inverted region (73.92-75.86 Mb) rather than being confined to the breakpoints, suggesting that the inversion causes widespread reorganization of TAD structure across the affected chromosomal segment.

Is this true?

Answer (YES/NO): NO